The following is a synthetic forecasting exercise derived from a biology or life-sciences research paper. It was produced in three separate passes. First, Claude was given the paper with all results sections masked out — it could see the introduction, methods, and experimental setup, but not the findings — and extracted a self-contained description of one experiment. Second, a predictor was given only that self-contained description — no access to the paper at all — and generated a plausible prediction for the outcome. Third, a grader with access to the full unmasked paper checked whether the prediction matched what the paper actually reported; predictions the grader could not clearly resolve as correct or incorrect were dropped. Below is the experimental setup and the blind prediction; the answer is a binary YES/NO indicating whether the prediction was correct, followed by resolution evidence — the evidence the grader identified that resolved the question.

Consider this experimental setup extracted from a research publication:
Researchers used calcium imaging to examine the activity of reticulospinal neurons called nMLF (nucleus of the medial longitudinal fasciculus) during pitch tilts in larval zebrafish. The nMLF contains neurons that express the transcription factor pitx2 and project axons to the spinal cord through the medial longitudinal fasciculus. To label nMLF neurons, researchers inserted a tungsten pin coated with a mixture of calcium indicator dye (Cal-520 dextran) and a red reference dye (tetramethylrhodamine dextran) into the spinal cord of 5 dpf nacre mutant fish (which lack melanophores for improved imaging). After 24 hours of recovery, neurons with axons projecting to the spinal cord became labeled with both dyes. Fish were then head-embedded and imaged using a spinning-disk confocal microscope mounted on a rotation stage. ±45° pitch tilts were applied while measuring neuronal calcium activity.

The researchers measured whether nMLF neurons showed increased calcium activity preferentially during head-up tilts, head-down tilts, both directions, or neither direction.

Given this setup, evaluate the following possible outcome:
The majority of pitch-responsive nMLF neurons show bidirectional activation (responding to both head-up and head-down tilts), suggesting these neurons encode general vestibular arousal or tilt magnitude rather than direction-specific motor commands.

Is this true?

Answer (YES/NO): NO